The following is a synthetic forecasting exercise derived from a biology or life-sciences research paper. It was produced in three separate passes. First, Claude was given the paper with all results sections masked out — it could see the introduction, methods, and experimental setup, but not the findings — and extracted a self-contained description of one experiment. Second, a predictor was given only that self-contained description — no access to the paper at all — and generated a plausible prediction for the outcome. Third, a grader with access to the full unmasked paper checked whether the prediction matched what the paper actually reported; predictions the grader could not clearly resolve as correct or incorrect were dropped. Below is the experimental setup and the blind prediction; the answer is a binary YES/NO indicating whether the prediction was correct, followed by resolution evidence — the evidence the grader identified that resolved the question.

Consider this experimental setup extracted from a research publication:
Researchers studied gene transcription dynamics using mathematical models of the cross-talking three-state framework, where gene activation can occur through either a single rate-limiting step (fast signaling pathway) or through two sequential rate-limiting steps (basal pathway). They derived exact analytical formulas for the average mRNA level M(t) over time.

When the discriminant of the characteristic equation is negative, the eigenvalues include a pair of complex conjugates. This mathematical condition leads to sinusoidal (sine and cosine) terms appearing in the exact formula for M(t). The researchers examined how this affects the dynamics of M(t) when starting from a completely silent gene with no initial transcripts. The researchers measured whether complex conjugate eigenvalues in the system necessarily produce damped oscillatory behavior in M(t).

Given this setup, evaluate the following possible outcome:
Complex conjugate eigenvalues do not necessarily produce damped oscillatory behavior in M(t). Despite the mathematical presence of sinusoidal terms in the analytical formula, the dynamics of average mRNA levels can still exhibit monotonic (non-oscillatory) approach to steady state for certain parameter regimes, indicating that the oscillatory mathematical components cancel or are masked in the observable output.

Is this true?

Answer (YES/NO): YES